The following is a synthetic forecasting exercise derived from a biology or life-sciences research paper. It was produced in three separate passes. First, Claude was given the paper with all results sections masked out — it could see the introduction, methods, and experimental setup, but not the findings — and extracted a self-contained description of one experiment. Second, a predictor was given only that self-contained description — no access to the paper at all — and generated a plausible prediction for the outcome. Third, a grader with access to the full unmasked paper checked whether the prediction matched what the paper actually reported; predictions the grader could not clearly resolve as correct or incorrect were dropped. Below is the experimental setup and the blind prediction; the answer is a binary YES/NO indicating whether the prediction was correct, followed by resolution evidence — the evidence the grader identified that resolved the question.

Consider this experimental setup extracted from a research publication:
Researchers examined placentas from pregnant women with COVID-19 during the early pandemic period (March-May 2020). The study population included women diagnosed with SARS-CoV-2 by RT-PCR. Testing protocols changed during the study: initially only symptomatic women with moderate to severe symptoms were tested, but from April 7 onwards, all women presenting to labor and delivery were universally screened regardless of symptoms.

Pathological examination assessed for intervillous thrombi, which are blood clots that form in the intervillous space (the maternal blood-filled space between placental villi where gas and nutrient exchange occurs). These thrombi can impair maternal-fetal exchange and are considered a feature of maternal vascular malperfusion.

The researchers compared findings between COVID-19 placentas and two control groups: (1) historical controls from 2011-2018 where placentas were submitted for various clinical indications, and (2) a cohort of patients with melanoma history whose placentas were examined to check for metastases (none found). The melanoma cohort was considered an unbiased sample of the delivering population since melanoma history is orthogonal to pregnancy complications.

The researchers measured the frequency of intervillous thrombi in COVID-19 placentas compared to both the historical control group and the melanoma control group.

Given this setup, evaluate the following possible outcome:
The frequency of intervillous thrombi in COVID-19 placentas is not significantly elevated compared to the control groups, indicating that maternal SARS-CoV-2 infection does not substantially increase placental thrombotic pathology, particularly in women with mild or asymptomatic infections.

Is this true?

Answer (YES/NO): NO